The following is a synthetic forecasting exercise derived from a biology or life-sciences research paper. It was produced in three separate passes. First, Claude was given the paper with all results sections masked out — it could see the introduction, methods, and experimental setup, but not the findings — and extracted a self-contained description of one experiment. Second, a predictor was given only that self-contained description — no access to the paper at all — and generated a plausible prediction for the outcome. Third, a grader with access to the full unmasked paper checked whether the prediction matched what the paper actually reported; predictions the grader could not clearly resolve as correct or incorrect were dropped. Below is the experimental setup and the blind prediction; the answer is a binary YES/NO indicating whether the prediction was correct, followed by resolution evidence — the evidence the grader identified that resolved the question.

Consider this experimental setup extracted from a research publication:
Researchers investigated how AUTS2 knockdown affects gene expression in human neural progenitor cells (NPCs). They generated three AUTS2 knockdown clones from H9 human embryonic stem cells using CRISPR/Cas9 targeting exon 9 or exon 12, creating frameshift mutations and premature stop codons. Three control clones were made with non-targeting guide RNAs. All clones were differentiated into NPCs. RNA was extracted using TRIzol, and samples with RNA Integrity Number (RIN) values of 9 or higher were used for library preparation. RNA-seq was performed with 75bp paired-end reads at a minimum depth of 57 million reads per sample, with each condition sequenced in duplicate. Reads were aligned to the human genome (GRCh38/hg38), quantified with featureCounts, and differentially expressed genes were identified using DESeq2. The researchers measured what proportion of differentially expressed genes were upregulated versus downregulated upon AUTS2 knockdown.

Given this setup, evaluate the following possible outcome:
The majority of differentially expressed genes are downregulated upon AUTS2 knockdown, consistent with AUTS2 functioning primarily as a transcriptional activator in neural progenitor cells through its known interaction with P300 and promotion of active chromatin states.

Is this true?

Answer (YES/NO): NO